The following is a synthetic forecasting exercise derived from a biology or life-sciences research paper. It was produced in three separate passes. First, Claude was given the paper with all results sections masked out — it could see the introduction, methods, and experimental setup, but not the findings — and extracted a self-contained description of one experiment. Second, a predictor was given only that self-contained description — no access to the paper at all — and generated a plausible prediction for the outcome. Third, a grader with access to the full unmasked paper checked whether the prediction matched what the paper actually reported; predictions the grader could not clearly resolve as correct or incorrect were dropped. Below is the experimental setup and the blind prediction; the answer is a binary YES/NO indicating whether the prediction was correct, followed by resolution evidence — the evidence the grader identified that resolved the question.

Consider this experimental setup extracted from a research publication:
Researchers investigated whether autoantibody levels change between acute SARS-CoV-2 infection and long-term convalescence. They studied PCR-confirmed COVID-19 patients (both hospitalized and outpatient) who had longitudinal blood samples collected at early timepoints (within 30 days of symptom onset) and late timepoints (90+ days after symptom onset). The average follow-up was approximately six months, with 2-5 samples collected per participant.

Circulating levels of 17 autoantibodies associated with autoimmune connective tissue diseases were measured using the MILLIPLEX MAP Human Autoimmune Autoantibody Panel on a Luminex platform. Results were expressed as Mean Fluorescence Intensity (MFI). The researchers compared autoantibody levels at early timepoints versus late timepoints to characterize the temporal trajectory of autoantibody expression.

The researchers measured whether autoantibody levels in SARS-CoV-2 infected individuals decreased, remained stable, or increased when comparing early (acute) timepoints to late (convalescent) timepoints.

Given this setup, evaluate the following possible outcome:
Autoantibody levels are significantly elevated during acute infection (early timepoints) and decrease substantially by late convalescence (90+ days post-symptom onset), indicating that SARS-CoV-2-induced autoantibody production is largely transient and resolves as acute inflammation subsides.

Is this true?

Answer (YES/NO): NO